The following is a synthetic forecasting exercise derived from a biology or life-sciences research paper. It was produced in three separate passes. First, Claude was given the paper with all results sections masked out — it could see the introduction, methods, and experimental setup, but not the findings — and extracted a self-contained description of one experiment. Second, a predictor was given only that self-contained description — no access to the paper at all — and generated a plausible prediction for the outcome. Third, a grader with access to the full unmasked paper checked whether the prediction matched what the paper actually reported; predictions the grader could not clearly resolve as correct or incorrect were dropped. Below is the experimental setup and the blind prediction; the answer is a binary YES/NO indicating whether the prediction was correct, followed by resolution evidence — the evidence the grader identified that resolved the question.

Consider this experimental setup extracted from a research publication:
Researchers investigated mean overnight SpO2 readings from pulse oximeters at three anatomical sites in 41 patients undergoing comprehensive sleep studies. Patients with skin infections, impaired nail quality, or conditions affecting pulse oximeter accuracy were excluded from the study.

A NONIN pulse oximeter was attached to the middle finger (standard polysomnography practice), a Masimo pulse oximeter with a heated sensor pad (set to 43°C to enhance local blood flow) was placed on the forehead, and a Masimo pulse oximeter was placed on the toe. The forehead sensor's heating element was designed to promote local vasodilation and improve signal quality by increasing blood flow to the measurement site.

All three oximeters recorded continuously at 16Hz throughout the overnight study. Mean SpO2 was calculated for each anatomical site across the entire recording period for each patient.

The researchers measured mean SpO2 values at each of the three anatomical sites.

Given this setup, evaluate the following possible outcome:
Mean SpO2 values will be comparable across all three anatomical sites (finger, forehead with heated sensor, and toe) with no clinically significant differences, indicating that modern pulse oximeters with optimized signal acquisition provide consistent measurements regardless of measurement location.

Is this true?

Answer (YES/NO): NO